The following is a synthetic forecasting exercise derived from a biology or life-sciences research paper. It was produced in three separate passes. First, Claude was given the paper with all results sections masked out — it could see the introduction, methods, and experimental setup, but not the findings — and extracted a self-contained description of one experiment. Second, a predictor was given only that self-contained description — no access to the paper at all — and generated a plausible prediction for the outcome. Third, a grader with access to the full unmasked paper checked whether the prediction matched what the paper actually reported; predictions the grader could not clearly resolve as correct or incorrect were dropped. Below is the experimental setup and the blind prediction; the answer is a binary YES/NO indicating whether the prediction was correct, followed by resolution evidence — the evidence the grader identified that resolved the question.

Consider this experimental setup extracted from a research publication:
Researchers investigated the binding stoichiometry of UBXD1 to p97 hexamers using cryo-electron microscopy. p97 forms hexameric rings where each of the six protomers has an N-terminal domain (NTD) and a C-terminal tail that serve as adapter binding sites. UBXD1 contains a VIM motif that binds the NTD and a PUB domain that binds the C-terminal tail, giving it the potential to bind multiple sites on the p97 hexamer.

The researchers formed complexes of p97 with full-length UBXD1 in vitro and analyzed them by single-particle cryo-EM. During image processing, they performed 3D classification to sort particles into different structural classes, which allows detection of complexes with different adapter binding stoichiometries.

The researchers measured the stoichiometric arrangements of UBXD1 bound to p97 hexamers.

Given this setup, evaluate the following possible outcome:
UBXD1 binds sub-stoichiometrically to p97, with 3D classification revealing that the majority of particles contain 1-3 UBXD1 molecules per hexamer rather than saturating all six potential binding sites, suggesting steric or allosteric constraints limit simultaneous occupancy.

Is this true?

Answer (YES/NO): NO